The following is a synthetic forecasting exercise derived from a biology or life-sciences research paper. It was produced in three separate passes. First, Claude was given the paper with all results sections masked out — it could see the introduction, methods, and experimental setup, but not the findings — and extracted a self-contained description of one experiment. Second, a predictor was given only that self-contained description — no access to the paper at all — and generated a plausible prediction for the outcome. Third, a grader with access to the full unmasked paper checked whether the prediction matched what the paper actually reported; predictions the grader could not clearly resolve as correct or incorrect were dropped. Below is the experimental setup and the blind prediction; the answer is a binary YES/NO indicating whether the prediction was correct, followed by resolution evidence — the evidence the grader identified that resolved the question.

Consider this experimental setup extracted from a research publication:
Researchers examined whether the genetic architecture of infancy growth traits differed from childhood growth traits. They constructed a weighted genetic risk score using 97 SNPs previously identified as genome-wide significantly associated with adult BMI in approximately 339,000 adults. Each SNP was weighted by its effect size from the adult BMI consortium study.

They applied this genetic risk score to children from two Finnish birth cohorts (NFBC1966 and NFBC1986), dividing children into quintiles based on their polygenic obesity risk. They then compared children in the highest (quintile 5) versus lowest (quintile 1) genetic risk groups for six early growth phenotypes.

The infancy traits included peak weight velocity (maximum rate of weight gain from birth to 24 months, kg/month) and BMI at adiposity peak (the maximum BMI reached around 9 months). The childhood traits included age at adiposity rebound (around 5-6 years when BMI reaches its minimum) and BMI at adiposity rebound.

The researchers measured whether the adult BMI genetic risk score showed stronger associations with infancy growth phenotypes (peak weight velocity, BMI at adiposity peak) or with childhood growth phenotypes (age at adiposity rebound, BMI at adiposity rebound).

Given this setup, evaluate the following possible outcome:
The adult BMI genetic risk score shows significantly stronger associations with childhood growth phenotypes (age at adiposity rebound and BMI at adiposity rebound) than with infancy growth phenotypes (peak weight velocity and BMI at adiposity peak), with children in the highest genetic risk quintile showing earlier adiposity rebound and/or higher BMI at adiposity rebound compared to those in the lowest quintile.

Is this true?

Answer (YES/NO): YES